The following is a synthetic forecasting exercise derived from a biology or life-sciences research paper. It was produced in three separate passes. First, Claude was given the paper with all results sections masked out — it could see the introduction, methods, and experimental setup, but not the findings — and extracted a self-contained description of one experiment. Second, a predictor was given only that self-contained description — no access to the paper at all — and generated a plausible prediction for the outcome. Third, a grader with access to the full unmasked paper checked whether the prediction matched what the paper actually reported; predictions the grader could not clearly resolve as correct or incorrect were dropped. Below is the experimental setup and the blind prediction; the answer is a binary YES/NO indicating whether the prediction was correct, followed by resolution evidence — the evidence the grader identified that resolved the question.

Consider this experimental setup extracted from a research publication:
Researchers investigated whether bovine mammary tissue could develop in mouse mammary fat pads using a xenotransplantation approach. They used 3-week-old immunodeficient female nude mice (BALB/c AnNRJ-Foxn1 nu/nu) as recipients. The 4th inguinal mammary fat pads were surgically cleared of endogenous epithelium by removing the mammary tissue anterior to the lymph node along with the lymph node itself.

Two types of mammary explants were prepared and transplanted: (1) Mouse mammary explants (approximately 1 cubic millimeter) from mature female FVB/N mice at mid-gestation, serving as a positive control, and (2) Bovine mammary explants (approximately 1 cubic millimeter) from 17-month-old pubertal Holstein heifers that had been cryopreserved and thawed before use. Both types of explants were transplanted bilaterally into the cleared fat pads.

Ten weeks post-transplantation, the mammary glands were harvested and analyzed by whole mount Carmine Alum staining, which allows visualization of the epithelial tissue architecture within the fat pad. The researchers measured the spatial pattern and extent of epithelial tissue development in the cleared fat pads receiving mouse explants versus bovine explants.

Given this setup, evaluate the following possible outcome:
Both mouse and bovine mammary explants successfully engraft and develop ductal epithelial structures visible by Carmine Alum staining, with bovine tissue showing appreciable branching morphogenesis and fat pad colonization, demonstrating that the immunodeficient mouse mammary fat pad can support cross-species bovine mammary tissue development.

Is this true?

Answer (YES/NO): NO